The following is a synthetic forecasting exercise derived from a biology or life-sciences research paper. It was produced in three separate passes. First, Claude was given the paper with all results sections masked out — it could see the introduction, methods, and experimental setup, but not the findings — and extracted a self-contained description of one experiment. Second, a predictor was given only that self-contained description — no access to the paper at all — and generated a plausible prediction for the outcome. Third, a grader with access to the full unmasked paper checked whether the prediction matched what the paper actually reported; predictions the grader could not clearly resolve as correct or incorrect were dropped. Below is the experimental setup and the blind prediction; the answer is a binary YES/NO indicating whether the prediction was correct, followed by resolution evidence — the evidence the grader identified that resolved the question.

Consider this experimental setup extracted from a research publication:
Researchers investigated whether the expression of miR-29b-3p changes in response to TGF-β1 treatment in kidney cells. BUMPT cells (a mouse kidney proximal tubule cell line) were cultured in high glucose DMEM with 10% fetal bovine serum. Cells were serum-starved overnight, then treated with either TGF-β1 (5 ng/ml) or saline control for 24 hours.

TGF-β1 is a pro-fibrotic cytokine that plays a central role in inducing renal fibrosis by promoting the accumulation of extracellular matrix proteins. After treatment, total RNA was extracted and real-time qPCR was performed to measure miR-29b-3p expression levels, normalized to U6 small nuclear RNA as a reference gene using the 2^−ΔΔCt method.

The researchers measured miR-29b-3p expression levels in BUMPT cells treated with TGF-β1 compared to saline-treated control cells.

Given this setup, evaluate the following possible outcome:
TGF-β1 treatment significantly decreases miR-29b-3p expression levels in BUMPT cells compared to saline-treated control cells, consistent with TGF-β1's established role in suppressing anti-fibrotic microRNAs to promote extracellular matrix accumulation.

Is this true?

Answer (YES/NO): YES